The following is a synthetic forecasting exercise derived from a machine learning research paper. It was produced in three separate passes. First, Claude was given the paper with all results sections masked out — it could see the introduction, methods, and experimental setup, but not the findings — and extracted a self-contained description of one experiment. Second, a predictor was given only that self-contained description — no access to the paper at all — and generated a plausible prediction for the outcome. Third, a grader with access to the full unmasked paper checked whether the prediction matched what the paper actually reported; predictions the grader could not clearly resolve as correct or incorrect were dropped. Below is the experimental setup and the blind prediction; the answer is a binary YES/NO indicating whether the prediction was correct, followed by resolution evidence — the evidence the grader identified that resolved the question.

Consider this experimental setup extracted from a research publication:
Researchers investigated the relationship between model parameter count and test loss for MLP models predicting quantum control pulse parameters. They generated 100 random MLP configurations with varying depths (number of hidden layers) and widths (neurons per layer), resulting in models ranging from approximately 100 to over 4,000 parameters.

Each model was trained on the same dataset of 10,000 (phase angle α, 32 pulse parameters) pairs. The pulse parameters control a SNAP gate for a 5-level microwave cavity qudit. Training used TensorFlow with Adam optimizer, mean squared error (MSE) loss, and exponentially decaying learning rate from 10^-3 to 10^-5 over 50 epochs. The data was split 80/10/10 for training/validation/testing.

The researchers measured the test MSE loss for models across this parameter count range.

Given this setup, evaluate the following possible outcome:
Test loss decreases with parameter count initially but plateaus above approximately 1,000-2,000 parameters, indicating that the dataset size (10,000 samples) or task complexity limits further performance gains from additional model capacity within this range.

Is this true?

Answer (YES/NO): NO